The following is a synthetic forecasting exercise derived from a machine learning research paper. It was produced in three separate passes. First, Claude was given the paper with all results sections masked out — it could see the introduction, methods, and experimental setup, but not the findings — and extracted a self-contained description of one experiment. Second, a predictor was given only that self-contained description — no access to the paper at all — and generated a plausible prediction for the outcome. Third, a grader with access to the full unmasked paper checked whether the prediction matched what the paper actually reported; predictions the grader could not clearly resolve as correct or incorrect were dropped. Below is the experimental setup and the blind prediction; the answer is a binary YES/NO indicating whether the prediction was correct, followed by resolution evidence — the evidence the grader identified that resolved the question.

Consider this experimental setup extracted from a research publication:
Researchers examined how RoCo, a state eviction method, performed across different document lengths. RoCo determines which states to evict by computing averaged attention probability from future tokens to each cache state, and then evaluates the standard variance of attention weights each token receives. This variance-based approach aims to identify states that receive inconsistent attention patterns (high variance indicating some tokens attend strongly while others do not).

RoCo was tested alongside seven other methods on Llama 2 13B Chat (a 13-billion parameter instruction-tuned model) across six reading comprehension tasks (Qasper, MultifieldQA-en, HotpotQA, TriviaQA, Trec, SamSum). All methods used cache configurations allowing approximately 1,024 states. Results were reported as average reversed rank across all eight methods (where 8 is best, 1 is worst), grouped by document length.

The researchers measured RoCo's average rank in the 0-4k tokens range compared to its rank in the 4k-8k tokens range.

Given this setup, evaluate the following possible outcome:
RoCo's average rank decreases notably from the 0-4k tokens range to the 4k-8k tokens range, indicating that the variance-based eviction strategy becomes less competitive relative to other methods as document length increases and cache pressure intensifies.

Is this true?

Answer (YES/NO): YES